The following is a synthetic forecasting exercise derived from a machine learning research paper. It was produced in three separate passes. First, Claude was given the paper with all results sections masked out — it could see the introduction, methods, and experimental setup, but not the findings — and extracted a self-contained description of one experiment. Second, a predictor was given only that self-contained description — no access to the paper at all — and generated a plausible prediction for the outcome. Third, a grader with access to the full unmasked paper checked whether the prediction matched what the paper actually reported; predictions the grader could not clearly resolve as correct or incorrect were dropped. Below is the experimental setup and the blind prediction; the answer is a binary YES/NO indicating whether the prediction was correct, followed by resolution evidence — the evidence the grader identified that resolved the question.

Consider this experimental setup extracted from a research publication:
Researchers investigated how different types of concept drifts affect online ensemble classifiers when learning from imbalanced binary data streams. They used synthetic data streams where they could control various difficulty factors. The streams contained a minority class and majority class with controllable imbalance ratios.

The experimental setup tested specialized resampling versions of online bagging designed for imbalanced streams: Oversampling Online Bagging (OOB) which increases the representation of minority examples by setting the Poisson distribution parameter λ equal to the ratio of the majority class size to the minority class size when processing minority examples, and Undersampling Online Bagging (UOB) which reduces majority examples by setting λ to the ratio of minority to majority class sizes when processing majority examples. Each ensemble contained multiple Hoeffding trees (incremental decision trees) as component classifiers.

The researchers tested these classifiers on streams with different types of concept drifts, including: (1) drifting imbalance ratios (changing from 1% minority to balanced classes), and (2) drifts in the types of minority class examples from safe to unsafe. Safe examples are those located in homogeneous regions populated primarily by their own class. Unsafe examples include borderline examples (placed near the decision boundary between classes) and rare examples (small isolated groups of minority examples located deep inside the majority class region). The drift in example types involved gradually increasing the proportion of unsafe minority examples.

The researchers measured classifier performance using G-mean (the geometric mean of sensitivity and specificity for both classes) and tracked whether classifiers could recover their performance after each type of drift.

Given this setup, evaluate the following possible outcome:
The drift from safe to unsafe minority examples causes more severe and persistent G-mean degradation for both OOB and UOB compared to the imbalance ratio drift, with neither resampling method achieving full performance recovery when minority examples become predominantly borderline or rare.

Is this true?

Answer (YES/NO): NO